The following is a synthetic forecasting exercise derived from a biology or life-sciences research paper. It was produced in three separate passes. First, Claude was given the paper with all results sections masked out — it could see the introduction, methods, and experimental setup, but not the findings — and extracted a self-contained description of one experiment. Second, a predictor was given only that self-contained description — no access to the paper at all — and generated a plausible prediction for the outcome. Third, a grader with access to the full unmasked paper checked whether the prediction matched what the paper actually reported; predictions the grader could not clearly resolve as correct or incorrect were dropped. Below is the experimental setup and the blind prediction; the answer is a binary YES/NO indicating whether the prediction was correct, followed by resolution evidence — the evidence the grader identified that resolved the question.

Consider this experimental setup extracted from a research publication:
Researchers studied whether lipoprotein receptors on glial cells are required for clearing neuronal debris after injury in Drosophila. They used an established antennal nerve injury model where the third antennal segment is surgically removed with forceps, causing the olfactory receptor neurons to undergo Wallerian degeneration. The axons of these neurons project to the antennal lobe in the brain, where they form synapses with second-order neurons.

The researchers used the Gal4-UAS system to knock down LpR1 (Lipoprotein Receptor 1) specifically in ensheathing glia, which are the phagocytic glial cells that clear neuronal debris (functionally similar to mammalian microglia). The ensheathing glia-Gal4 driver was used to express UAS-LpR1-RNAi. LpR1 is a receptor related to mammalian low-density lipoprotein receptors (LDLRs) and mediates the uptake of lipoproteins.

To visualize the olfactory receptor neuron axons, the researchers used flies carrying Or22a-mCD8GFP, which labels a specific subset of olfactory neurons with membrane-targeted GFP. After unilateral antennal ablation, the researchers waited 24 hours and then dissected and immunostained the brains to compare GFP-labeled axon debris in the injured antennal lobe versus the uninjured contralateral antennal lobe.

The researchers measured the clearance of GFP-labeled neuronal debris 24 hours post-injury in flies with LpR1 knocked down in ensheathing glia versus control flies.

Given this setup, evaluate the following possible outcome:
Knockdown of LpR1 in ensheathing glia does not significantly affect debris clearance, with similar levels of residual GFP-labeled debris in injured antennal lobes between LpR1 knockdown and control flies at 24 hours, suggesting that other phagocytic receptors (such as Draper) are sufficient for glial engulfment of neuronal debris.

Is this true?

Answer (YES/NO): NO